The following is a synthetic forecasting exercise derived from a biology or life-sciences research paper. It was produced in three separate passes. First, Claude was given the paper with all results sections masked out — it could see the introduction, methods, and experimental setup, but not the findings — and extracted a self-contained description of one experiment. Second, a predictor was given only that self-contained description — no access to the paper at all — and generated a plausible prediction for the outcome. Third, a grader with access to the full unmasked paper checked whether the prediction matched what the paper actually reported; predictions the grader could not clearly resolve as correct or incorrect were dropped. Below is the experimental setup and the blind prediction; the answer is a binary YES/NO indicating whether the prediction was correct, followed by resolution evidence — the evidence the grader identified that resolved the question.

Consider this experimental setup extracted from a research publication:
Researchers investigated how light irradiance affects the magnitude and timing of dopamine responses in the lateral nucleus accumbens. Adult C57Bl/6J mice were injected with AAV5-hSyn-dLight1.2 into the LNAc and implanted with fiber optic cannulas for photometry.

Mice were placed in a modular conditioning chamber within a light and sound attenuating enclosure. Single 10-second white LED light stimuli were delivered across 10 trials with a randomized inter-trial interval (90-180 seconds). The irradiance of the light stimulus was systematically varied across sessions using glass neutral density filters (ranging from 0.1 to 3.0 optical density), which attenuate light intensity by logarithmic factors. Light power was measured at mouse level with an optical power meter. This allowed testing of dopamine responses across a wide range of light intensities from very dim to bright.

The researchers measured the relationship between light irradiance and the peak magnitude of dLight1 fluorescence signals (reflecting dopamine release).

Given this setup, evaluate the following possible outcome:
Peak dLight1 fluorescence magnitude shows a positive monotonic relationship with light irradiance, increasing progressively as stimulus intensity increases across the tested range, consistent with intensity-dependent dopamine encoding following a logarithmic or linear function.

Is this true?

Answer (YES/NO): NO